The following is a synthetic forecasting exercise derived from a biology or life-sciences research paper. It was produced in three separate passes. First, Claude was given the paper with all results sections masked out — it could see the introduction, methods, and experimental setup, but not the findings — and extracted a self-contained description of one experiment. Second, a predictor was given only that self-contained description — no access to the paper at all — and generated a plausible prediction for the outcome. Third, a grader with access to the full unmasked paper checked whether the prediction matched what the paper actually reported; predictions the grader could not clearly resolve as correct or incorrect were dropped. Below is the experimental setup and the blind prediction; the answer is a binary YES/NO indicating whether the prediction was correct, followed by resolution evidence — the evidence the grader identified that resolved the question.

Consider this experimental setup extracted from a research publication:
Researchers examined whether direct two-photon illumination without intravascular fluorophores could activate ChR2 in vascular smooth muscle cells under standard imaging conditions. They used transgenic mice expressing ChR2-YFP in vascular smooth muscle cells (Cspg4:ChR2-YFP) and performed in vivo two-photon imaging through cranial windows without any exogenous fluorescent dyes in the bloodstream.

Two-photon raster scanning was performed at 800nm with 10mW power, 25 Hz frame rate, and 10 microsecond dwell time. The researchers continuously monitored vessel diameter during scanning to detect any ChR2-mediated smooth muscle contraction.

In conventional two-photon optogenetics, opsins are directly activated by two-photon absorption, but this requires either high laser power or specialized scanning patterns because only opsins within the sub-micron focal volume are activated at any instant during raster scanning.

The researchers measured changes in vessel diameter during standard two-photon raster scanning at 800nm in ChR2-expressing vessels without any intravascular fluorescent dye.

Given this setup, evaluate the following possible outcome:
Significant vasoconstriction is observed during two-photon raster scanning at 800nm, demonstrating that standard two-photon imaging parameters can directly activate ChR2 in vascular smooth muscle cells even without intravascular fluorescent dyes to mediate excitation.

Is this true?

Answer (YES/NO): NO